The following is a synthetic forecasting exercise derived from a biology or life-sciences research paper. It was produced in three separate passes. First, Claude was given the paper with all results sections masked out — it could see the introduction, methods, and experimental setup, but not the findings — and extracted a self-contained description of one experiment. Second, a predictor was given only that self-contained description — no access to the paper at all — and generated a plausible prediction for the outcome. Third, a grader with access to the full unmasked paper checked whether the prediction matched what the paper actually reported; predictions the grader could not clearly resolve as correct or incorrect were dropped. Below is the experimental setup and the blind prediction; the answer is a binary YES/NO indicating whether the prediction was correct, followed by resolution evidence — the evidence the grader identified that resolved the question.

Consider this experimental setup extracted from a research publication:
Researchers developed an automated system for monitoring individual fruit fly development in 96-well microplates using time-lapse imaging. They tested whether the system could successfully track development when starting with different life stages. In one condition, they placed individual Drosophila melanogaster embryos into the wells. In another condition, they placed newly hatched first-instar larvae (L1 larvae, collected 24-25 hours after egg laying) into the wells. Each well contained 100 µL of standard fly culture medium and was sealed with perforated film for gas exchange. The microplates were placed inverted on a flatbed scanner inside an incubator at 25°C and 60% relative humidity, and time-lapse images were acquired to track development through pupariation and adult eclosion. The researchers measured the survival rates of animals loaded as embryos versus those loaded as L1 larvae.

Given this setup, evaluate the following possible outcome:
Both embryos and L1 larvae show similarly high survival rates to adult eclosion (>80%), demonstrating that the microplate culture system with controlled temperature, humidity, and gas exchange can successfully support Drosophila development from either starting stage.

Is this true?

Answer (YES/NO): NO